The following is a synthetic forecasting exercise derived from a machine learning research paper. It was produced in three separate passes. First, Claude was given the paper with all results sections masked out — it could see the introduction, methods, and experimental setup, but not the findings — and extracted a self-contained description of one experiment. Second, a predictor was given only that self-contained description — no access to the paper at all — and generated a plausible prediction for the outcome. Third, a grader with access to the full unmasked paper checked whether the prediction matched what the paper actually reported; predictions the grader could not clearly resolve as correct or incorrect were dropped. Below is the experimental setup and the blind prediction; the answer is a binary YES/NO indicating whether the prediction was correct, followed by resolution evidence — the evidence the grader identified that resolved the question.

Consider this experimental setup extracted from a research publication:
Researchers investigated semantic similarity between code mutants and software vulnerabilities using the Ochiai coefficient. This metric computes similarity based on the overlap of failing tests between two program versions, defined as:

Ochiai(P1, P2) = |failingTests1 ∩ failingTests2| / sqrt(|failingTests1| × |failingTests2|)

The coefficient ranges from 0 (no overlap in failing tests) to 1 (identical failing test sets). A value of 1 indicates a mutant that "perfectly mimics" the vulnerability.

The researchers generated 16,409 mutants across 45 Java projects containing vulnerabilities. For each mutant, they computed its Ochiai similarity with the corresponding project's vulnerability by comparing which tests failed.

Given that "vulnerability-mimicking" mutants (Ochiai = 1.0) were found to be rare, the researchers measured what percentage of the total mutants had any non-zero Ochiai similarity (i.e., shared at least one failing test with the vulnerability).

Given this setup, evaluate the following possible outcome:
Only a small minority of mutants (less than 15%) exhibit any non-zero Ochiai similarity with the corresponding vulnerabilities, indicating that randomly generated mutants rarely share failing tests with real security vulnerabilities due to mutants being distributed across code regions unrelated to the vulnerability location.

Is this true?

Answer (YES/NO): NO